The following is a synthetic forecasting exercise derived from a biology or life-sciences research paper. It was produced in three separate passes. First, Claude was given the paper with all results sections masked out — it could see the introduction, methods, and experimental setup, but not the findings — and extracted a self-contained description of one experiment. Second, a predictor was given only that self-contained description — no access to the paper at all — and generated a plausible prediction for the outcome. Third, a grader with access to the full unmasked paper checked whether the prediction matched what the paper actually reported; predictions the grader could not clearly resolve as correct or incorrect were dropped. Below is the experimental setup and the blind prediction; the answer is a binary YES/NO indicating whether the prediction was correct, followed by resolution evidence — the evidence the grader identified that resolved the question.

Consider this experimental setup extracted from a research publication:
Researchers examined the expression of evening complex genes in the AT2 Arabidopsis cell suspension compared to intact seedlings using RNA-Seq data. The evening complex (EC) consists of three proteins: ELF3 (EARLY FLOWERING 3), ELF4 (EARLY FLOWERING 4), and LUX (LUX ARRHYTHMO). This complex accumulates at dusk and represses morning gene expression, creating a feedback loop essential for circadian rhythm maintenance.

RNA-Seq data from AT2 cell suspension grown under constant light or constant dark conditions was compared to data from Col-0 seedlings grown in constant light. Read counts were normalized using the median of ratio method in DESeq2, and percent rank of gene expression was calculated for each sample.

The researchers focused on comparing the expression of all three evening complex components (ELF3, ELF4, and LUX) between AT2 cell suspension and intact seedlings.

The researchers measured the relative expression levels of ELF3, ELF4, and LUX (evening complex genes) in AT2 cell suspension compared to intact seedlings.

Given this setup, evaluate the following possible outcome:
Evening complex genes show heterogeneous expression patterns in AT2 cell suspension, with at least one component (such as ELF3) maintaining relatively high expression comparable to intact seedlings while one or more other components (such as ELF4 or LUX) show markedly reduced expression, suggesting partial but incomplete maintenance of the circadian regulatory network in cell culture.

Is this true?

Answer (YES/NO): NO